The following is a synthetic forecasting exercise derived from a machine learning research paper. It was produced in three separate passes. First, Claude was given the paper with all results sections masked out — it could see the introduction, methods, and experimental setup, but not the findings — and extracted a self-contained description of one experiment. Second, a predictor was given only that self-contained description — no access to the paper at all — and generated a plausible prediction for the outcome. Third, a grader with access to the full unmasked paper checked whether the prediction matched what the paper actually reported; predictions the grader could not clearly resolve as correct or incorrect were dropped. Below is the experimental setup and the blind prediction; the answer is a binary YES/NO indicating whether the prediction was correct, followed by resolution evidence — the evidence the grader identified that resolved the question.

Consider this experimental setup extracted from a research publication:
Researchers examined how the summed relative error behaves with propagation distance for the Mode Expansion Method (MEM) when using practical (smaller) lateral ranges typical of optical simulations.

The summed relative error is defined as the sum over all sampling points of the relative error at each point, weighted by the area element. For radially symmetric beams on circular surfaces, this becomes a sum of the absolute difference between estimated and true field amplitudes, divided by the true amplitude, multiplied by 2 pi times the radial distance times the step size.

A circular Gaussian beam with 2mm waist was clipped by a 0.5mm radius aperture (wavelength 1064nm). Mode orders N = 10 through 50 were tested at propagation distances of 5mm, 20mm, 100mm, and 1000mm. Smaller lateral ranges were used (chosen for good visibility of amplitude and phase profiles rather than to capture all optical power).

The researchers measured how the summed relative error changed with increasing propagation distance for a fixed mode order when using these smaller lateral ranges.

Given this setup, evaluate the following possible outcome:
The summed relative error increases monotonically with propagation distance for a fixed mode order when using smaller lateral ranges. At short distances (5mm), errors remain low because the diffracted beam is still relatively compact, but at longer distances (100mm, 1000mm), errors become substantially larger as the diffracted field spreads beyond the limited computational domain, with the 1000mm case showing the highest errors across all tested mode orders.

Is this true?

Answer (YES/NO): YES